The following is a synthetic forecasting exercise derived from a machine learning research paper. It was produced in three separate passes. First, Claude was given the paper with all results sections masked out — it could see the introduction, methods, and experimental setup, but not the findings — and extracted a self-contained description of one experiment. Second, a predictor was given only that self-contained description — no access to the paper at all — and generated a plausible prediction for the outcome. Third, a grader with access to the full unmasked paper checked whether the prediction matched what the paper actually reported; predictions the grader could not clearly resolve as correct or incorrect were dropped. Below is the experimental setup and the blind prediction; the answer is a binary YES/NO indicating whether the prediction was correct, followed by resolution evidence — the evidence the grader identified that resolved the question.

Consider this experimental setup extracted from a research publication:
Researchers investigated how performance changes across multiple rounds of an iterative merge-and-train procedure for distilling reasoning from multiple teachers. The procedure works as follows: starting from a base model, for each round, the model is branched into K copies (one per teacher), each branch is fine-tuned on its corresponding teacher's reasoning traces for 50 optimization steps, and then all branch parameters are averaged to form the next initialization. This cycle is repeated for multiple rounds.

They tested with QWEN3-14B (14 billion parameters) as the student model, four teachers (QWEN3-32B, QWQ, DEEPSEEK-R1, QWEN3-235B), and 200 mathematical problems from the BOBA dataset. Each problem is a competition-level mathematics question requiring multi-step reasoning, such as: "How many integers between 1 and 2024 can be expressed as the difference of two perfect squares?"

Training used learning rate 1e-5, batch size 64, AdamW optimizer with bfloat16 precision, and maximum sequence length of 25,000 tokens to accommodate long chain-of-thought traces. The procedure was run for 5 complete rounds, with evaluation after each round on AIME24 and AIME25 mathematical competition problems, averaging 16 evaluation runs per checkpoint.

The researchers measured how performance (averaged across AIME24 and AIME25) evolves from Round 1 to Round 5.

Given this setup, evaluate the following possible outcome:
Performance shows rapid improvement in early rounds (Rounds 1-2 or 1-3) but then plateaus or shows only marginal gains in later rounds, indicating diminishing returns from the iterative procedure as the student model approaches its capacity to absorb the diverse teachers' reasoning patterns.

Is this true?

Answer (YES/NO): NO